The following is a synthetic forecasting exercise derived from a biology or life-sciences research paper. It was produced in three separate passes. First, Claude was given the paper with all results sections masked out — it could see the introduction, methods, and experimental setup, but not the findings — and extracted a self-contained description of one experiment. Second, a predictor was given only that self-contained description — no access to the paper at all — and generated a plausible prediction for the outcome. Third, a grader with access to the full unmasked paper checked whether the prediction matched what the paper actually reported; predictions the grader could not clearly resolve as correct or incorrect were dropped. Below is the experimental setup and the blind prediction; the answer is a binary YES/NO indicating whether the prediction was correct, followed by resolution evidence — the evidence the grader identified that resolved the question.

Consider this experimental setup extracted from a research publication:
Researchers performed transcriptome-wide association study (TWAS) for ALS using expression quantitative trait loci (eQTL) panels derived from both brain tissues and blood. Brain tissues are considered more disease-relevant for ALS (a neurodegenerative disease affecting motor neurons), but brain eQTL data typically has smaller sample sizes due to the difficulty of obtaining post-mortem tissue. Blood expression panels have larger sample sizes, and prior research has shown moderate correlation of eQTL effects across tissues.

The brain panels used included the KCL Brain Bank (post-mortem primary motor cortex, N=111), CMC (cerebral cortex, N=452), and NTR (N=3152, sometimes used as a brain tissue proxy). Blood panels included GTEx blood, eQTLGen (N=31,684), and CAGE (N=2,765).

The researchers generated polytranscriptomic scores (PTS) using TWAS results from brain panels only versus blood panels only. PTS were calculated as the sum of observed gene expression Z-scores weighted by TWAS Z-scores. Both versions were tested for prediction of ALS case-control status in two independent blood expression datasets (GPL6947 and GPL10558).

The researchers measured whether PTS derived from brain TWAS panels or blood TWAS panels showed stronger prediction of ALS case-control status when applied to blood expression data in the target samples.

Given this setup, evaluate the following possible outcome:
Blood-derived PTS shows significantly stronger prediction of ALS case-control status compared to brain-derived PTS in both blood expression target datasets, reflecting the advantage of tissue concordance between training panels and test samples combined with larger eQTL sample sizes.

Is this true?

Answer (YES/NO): NO